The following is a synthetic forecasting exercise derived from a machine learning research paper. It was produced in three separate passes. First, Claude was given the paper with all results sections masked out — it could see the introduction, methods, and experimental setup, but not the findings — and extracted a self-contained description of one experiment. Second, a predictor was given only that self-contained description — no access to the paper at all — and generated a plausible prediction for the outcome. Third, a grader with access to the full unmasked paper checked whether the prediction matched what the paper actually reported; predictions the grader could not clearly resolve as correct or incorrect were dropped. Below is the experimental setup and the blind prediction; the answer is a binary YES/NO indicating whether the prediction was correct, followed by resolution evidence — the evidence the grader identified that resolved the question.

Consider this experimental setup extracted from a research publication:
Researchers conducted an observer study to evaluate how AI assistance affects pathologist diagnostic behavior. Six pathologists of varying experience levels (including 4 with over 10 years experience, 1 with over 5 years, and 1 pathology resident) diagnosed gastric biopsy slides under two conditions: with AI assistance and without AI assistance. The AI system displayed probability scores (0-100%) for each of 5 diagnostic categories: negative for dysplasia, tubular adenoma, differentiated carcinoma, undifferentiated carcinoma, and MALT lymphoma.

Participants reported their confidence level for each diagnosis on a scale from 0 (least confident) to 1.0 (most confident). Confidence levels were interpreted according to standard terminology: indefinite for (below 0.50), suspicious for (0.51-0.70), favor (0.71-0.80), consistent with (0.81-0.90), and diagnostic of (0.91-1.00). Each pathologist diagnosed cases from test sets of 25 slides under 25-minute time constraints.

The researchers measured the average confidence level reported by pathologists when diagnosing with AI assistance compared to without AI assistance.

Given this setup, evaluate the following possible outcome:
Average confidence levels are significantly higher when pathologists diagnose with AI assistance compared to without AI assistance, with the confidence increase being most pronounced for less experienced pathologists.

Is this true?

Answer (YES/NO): NO